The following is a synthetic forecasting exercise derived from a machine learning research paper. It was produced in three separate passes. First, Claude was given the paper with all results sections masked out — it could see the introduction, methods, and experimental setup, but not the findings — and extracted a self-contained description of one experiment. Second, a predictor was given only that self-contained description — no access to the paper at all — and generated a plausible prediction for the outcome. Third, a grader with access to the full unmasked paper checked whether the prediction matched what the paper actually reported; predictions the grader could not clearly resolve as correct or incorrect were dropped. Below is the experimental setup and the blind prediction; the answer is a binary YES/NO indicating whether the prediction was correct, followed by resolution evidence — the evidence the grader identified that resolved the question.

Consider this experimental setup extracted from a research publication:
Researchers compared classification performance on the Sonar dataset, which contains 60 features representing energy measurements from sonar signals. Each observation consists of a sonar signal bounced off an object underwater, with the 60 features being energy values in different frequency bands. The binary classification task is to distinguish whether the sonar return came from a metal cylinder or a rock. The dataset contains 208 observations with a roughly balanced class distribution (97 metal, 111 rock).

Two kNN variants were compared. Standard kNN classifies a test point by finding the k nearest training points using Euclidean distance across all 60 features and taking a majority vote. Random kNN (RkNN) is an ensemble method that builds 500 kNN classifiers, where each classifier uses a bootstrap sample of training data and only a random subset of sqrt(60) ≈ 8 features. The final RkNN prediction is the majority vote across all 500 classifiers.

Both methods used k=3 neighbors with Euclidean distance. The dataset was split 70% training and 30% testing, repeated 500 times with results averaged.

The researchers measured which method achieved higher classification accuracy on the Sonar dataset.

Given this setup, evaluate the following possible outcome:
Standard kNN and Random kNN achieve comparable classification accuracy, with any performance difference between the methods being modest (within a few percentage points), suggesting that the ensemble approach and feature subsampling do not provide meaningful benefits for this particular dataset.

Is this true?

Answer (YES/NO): NO